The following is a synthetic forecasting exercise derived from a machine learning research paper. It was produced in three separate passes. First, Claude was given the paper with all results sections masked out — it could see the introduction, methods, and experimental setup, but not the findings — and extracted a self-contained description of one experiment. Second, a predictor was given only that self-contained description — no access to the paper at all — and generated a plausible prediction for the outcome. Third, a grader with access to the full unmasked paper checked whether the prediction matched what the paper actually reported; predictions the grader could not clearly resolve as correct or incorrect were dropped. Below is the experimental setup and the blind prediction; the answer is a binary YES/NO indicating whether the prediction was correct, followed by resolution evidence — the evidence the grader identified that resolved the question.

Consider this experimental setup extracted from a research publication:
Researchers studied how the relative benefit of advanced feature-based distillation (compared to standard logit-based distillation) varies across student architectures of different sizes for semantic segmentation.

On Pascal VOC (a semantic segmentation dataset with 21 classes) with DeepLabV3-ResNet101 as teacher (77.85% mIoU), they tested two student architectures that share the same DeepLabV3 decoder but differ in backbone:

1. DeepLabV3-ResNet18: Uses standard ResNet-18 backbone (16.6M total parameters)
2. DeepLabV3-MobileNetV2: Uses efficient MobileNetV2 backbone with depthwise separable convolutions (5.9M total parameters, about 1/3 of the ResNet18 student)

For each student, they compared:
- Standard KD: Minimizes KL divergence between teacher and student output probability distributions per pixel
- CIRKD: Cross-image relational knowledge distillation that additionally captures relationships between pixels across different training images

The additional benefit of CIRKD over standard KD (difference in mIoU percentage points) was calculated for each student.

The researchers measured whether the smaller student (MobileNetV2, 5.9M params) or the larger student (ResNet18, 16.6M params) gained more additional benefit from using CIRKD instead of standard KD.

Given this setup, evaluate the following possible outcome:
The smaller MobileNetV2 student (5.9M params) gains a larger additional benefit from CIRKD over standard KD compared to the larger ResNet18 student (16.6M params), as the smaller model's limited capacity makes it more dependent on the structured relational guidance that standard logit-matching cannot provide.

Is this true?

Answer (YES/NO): YES